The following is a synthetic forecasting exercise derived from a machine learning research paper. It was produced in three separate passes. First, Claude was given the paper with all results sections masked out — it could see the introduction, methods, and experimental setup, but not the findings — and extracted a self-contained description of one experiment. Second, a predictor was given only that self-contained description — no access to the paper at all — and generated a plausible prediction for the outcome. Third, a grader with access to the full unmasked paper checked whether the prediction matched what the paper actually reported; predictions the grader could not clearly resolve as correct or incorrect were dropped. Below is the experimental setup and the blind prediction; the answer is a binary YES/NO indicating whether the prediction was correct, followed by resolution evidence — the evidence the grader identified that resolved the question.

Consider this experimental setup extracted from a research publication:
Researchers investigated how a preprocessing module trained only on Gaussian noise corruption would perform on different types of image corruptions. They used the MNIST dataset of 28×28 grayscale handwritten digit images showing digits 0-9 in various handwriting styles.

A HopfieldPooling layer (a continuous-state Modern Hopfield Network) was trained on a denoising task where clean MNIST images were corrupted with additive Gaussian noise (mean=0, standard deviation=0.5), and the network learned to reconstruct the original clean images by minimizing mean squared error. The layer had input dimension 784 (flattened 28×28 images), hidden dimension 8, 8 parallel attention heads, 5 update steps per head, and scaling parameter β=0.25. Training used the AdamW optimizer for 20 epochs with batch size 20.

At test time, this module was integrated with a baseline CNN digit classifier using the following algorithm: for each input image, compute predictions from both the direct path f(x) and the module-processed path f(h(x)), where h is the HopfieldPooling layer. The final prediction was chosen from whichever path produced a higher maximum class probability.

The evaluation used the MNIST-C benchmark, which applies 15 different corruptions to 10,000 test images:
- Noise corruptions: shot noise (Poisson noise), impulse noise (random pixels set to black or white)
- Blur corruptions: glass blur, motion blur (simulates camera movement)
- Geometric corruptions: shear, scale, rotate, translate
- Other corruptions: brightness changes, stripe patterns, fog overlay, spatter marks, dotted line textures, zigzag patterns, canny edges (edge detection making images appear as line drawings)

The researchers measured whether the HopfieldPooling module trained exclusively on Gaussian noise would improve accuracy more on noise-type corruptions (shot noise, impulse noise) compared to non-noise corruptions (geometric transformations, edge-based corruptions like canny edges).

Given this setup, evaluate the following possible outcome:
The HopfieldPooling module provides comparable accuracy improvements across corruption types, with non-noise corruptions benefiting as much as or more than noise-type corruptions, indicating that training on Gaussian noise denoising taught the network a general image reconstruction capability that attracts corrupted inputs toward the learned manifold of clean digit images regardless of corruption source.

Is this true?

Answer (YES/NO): NO